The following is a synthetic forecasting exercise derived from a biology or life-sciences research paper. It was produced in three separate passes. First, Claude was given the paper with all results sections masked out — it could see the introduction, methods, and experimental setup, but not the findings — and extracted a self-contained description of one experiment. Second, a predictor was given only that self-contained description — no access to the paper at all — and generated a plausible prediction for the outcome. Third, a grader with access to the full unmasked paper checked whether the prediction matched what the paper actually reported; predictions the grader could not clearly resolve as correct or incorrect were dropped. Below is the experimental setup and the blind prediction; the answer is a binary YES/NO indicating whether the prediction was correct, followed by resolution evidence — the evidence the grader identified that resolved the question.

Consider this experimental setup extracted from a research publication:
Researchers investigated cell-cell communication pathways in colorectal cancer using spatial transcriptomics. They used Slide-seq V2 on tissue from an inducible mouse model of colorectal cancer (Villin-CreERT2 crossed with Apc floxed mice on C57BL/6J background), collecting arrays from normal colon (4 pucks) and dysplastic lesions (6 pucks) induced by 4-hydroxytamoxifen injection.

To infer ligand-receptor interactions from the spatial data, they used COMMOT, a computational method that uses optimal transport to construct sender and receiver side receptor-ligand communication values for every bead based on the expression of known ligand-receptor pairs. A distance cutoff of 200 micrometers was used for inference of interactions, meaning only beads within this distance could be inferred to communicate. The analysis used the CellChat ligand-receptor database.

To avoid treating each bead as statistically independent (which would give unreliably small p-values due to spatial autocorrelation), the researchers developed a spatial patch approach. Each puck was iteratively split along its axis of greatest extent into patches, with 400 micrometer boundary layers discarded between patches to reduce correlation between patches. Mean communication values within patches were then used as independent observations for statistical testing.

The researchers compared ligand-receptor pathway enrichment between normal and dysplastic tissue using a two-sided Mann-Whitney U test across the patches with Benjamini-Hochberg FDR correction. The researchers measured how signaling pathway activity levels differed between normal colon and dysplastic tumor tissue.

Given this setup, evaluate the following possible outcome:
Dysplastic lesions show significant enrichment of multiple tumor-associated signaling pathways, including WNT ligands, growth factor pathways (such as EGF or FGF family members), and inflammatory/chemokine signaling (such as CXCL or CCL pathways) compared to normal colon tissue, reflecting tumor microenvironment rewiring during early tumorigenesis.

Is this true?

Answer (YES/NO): YES